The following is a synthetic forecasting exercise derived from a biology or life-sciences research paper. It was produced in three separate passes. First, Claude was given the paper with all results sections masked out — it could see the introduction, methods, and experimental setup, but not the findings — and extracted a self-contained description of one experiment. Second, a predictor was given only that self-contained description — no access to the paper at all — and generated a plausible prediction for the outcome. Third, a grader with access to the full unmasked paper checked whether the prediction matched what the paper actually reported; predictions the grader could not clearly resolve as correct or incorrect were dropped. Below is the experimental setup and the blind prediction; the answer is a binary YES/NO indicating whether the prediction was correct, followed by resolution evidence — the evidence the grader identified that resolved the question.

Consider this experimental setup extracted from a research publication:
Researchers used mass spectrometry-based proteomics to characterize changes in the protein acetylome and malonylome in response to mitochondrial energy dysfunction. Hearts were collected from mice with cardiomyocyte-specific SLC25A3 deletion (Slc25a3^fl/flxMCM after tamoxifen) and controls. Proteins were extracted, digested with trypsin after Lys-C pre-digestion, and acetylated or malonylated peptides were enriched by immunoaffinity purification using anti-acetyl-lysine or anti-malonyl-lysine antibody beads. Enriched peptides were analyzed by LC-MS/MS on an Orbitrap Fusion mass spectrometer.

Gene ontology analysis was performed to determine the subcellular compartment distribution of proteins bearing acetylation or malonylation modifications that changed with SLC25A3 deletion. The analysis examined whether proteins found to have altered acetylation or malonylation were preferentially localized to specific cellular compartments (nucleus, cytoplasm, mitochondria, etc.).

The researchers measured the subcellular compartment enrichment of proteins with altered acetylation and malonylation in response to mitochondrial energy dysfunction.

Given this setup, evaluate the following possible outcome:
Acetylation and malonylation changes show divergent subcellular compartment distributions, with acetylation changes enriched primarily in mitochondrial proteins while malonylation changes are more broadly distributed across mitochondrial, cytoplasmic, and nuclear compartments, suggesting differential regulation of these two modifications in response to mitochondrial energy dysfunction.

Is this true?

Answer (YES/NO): NO